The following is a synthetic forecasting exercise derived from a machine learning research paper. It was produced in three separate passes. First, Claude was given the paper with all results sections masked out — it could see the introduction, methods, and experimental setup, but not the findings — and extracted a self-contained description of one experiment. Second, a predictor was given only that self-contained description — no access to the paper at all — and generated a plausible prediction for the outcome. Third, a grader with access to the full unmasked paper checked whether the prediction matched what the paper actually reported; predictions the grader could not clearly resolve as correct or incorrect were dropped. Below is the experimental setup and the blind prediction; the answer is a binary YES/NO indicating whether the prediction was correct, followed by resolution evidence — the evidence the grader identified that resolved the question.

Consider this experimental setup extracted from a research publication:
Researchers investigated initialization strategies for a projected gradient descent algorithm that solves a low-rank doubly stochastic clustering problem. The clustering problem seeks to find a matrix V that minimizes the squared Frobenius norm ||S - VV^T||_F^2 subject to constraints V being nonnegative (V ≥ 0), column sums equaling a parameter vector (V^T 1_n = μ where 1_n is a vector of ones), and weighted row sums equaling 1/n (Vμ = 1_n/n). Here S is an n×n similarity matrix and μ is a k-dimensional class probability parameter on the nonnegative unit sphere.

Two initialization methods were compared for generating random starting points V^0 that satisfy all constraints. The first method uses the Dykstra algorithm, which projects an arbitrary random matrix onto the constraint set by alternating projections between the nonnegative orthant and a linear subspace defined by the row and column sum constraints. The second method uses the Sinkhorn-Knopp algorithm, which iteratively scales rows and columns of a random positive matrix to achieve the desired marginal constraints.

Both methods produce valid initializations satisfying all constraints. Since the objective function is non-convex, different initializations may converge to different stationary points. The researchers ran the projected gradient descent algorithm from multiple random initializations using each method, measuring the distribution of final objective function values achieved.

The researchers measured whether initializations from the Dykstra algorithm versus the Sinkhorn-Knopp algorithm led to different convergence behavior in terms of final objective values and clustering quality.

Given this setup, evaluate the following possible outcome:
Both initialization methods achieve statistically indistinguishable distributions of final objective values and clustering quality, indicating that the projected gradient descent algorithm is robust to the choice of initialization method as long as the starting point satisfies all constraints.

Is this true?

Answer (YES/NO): NO